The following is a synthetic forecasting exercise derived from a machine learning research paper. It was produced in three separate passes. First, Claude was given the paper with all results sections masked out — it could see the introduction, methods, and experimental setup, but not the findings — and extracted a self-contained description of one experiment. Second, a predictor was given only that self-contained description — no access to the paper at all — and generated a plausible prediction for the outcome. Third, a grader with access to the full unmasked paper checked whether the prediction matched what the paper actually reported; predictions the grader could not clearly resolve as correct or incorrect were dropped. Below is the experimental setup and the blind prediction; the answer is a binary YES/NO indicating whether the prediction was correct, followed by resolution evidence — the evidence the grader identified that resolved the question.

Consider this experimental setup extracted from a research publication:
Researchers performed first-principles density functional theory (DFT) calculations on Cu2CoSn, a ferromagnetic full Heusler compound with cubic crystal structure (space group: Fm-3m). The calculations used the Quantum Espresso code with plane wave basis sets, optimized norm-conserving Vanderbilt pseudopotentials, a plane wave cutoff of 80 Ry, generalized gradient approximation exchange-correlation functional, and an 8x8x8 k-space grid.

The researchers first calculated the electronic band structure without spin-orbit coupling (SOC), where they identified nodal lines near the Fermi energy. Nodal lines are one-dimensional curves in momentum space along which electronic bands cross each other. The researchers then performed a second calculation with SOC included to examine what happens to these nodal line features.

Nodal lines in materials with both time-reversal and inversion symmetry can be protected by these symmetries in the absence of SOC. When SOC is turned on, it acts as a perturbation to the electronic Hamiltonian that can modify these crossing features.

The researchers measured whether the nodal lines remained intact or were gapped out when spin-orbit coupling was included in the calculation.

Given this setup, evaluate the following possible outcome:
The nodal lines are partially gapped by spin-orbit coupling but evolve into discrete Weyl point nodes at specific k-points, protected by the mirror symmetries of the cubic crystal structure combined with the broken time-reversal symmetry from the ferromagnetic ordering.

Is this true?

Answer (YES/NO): NO